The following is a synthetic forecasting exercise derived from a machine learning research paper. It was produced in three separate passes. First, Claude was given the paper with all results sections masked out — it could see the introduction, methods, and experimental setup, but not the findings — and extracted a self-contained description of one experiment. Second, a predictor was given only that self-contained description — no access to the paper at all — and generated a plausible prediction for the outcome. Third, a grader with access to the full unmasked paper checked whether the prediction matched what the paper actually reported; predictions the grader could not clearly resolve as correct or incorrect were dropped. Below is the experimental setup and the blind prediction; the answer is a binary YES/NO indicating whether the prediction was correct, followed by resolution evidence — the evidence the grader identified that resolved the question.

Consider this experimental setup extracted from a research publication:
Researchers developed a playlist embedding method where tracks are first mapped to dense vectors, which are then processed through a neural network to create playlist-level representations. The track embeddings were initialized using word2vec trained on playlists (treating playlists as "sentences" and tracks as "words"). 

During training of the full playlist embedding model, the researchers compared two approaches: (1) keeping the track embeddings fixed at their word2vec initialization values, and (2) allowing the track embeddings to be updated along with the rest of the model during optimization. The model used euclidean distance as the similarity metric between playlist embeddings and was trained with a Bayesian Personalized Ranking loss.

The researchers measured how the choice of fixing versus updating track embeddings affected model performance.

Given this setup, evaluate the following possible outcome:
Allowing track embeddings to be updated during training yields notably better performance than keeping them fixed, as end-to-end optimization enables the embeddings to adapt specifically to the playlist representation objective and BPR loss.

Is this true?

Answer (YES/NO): YES